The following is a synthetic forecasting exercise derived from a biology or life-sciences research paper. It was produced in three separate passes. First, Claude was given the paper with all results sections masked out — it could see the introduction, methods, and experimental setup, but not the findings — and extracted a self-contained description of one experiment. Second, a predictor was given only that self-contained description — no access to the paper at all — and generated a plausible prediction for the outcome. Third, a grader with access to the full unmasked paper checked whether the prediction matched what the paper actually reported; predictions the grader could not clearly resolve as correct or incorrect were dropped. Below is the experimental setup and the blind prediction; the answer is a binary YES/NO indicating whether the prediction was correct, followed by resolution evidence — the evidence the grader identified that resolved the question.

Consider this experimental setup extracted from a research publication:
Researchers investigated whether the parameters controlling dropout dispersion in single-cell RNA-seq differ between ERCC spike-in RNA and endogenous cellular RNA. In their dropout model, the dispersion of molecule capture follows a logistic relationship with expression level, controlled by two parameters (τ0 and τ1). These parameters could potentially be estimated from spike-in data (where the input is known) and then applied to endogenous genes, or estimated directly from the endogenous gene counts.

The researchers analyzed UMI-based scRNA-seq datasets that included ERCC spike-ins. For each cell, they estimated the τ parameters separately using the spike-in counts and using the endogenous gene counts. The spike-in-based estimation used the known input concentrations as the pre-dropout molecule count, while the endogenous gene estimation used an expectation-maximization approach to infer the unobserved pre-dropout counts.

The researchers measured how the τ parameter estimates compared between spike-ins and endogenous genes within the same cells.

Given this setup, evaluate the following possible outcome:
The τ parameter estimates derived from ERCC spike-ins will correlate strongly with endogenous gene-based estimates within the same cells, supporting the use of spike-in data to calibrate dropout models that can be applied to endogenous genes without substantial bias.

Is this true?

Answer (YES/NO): NO